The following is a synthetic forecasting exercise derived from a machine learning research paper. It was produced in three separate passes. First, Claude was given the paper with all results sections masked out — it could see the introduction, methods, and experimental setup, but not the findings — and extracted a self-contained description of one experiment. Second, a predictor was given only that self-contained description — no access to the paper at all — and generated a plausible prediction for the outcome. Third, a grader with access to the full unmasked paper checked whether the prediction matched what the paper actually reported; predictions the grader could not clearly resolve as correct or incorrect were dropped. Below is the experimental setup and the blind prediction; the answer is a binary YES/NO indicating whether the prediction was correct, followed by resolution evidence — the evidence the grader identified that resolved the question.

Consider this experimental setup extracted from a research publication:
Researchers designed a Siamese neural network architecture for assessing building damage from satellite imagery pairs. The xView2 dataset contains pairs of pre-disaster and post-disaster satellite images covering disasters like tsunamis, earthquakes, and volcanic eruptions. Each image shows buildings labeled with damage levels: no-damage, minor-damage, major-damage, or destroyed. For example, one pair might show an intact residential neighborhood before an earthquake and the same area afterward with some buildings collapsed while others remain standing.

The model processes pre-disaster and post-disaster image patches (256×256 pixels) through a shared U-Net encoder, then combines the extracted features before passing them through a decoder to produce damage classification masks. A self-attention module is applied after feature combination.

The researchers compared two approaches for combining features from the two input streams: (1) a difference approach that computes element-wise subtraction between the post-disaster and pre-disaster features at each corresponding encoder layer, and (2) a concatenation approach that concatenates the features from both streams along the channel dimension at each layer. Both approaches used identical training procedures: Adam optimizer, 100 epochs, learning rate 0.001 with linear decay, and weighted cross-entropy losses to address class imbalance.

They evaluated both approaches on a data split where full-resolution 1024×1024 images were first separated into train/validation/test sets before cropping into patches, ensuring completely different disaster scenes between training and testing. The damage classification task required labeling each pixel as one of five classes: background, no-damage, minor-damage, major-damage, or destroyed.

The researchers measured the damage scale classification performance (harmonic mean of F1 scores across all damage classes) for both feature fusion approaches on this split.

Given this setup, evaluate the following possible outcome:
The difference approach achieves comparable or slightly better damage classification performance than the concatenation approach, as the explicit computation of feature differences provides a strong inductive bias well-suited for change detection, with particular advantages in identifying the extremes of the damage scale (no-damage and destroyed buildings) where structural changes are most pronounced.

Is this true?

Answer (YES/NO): NO